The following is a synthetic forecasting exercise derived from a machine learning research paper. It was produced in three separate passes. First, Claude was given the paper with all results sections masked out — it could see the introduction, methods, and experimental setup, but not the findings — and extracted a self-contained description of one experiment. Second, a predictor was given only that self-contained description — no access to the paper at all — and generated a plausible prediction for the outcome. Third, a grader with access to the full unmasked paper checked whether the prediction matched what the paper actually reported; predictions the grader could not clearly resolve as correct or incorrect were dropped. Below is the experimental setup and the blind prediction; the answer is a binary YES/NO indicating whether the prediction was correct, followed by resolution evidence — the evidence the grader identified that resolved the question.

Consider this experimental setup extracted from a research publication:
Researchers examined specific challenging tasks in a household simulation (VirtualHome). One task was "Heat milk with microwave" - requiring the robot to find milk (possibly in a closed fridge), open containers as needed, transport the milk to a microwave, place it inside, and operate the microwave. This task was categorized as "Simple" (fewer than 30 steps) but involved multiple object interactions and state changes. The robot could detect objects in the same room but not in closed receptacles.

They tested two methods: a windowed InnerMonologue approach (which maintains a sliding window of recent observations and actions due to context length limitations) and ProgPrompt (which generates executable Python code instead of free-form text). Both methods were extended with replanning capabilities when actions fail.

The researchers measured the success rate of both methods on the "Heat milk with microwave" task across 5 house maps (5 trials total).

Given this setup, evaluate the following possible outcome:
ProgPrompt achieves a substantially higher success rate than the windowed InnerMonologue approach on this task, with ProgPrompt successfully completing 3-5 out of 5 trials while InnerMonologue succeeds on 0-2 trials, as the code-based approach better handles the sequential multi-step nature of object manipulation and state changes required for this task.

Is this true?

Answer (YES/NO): NO